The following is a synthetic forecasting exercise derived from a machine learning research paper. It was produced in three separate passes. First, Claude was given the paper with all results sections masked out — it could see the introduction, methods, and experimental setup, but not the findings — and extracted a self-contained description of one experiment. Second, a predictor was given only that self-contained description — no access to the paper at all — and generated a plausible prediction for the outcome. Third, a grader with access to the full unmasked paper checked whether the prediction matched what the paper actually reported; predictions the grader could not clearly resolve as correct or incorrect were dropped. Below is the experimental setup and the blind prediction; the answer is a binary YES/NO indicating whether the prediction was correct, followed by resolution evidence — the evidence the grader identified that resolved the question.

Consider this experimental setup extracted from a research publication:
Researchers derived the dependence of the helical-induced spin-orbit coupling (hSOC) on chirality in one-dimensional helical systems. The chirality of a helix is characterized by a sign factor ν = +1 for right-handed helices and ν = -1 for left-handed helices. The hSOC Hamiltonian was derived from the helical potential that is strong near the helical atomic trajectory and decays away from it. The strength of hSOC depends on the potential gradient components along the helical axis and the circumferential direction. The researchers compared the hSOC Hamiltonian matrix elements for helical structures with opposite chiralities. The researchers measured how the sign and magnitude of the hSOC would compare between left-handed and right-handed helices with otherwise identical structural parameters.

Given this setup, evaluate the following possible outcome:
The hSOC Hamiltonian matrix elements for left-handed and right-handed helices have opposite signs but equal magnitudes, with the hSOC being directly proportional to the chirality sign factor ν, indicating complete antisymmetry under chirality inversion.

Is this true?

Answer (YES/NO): YES